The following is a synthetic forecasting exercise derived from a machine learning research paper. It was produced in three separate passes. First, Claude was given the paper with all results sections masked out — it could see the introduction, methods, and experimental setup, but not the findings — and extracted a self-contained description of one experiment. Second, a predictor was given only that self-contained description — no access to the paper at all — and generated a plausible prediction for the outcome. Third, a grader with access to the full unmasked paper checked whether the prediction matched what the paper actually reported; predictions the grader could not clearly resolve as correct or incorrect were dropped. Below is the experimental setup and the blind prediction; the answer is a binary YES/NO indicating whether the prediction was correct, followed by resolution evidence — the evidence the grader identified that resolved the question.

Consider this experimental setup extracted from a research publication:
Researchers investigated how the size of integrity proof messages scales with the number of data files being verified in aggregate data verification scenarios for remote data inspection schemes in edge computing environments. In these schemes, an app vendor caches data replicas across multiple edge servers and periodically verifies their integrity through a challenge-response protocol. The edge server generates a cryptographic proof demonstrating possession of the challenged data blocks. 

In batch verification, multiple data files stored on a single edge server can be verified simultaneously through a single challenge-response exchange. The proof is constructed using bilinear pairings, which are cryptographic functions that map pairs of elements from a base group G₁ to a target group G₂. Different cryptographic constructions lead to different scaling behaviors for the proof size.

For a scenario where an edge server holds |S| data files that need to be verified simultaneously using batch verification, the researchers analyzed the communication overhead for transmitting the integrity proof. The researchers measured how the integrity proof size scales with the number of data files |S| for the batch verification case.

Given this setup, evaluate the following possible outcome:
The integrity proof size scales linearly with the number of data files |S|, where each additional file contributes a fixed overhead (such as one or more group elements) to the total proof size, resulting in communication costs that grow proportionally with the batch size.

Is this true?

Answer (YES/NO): NO